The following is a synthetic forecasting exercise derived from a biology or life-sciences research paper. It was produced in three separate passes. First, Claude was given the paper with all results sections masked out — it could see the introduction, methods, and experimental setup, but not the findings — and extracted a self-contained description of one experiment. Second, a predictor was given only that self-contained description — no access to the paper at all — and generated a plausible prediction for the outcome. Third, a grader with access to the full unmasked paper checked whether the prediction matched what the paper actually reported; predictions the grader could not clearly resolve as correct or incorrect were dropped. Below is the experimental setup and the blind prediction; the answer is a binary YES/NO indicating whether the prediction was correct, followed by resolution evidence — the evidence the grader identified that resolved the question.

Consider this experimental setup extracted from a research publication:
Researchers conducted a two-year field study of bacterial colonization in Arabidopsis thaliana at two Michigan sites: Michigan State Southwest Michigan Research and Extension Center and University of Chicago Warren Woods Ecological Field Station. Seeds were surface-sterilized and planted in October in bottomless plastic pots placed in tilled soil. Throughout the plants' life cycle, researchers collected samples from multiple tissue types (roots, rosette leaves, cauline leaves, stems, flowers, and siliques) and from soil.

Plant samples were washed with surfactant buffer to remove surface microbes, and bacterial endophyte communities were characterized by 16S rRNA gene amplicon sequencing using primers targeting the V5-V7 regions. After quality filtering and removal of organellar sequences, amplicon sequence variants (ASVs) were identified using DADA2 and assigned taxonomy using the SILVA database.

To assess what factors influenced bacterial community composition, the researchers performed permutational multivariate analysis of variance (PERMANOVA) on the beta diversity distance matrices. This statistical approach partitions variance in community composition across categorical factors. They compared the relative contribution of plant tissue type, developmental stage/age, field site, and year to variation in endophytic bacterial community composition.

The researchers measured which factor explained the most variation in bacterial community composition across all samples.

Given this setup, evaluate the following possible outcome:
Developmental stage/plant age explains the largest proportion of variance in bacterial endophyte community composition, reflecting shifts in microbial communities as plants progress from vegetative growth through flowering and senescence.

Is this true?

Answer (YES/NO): NO